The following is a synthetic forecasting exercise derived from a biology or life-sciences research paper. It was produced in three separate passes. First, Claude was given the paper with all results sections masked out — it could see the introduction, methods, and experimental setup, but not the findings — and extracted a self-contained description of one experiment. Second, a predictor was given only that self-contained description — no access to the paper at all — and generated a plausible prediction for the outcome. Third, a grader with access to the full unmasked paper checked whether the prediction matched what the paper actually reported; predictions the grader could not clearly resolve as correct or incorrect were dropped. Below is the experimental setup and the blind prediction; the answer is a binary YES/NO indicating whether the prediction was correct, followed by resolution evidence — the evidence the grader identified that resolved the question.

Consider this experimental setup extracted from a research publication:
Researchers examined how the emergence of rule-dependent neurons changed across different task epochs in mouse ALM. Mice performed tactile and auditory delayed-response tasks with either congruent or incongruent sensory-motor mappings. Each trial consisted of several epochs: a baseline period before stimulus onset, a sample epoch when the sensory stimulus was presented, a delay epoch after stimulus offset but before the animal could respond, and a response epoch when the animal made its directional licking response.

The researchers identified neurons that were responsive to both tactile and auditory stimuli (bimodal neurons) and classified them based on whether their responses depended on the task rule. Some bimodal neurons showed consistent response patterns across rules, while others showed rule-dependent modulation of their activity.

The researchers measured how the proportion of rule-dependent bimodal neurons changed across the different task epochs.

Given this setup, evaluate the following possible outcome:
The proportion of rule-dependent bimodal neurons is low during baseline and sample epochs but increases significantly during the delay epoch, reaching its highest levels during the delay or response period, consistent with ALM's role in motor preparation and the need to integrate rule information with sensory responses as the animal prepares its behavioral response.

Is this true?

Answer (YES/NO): NO